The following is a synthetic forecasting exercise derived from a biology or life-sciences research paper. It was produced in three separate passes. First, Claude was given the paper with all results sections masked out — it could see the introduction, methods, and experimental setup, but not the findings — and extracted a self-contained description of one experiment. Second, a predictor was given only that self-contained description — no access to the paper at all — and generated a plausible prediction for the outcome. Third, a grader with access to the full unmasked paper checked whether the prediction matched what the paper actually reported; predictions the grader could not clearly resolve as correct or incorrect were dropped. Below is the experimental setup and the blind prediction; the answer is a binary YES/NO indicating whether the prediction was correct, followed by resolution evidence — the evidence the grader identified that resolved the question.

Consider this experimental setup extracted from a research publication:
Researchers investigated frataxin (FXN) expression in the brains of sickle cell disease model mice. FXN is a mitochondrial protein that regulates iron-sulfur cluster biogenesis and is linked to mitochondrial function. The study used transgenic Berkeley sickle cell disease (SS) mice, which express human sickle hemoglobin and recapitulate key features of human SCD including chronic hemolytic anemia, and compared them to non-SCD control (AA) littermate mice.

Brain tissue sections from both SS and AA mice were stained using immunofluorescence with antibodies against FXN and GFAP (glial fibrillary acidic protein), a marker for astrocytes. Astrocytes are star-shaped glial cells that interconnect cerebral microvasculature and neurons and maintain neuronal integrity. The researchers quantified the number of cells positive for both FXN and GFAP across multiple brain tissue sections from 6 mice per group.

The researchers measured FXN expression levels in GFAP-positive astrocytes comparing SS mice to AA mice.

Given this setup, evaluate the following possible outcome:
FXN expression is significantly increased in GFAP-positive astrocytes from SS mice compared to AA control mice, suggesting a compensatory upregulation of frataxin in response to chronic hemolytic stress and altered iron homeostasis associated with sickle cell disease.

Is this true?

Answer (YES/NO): NO